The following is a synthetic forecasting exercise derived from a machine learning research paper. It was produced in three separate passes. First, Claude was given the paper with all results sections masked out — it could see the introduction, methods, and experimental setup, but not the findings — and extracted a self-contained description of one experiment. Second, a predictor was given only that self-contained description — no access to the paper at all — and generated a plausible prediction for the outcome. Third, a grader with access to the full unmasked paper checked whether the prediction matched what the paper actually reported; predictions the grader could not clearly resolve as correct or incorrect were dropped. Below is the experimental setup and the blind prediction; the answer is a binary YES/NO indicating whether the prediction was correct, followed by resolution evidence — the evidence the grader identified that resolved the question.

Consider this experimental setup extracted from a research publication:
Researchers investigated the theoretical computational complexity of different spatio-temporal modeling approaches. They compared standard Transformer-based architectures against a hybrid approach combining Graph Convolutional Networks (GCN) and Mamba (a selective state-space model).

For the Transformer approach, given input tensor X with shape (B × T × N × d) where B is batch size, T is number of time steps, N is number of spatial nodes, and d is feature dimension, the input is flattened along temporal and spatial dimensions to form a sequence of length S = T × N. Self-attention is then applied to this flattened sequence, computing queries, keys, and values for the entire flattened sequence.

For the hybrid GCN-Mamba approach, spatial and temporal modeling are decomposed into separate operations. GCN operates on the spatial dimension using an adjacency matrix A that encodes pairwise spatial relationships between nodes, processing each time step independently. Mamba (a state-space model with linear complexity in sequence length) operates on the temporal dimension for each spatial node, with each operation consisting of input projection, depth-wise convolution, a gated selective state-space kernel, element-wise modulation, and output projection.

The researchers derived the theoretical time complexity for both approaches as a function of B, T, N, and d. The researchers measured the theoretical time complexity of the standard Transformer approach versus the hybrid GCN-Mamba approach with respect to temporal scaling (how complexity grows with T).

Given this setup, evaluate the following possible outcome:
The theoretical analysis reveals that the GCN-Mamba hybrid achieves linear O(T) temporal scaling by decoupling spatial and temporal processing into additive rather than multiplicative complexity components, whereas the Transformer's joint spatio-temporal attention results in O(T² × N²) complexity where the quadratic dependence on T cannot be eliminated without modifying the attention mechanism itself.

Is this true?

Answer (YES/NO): NO